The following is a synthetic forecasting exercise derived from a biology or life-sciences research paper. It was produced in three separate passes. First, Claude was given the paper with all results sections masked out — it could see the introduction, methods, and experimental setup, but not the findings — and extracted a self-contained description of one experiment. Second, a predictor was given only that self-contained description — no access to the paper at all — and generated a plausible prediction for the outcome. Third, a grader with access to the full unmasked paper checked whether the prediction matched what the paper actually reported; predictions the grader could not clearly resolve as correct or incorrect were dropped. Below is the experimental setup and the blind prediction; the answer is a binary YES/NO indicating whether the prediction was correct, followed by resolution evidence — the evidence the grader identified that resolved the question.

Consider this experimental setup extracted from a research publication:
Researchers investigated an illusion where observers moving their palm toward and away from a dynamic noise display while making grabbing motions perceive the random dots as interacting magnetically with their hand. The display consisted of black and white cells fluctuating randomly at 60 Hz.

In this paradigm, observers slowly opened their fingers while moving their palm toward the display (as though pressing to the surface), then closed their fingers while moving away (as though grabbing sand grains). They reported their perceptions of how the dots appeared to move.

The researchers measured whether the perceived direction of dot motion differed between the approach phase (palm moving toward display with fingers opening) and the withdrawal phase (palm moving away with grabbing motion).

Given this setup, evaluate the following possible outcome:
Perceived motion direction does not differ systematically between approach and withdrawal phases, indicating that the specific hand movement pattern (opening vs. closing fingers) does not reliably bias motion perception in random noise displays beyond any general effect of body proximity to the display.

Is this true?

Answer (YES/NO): NO